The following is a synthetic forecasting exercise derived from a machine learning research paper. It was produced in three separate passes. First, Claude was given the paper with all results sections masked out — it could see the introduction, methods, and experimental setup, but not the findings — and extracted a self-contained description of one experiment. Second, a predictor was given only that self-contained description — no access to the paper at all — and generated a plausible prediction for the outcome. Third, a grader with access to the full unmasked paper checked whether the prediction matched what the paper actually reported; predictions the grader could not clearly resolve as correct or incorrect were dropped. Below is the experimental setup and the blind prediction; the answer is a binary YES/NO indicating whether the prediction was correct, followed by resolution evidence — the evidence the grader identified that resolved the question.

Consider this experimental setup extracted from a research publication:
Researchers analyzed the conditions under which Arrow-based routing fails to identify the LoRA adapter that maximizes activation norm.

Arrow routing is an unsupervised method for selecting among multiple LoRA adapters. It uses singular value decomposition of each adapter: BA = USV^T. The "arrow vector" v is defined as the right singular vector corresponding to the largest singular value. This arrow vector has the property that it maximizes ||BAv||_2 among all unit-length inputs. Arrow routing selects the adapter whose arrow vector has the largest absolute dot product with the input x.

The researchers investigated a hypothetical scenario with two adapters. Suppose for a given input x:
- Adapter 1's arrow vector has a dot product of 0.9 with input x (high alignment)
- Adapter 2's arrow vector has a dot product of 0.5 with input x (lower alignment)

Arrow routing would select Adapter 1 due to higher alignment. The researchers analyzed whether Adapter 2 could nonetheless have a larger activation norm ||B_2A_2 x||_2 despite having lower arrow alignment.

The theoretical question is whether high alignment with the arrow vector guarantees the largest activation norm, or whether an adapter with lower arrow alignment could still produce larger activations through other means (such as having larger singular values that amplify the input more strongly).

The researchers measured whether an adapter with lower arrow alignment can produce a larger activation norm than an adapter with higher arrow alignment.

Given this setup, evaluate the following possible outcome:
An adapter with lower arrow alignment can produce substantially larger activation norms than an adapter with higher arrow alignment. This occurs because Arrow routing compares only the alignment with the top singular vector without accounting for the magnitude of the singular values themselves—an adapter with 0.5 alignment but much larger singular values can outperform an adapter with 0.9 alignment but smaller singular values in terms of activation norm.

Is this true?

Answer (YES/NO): YES